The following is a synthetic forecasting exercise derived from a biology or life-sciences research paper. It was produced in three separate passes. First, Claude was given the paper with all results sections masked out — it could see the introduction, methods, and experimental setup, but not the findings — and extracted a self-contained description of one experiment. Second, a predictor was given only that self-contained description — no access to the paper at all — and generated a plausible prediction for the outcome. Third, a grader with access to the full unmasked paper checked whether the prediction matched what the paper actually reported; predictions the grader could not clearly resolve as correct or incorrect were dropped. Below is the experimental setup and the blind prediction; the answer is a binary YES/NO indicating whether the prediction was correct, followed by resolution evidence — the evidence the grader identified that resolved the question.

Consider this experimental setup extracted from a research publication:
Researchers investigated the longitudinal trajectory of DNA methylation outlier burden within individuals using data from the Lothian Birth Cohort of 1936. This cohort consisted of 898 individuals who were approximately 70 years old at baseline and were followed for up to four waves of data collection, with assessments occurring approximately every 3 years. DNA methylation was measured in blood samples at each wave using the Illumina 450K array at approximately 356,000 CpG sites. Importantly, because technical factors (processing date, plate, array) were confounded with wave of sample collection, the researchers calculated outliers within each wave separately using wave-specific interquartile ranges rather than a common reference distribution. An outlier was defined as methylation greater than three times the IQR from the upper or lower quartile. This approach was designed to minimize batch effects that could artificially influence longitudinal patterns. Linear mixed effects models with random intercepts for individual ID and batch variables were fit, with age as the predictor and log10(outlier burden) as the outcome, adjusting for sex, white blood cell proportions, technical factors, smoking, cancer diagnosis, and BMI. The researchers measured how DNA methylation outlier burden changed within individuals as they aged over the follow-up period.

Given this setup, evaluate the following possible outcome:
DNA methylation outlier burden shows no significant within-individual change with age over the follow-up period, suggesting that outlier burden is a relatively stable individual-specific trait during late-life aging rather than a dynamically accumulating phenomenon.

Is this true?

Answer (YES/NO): YES